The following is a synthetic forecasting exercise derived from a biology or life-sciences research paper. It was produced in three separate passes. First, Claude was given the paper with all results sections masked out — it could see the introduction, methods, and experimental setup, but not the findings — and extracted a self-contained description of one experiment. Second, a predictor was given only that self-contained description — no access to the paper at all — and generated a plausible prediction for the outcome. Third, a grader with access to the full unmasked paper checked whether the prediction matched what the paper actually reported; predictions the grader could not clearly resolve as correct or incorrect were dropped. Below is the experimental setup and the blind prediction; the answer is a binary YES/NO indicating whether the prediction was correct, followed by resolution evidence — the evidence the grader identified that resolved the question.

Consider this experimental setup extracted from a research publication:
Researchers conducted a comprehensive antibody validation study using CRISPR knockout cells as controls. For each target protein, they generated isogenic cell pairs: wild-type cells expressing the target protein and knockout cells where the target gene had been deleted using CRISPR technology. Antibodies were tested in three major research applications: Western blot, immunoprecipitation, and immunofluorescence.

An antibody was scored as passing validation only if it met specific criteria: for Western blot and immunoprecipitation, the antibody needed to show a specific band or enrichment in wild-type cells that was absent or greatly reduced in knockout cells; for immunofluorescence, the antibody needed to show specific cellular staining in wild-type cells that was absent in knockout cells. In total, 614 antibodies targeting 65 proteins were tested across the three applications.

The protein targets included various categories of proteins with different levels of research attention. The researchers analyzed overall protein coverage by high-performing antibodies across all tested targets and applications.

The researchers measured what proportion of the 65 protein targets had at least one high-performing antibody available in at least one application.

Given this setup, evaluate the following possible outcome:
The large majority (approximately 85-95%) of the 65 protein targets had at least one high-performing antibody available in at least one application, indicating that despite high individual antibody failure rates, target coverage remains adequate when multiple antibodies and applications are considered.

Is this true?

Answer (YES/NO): YES